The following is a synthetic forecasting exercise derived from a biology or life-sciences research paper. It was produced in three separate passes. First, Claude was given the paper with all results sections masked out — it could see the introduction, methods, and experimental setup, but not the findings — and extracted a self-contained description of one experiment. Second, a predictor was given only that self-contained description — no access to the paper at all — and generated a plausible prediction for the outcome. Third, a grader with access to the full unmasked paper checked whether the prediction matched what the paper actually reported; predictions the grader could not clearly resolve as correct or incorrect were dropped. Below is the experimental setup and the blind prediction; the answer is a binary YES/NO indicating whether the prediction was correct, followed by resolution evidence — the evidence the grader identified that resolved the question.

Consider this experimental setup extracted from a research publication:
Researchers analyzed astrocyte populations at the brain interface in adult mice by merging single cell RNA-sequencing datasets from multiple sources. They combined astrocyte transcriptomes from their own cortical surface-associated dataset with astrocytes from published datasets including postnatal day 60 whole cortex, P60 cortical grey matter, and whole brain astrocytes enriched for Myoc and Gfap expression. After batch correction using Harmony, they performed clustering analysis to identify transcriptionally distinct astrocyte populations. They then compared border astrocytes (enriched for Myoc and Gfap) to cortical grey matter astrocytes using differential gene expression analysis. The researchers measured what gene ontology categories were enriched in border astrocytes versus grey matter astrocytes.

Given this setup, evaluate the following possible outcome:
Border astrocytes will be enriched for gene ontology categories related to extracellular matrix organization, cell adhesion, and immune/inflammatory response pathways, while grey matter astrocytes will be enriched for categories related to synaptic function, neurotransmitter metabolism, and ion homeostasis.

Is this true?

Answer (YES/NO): NO